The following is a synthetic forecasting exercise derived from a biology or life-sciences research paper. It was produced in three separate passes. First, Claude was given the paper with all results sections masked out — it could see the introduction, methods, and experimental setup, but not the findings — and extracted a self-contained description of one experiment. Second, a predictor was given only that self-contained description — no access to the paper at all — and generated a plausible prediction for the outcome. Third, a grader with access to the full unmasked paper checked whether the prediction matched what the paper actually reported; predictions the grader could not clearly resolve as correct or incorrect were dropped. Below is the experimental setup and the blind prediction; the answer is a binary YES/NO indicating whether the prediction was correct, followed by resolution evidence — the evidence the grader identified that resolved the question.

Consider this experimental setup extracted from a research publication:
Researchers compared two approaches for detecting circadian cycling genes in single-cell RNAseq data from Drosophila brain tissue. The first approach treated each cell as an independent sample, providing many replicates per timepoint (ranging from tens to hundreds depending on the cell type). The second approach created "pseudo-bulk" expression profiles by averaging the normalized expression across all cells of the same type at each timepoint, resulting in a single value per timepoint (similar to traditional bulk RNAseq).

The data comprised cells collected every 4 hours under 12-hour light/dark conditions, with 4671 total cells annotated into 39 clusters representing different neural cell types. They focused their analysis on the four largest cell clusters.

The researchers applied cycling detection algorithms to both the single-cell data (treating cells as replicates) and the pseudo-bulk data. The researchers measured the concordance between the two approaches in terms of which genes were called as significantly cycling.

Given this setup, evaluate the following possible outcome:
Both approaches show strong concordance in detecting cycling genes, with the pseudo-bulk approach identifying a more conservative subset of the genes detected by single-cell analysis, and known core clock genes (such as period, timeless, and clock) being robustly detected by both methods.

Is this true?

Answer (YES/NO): NO